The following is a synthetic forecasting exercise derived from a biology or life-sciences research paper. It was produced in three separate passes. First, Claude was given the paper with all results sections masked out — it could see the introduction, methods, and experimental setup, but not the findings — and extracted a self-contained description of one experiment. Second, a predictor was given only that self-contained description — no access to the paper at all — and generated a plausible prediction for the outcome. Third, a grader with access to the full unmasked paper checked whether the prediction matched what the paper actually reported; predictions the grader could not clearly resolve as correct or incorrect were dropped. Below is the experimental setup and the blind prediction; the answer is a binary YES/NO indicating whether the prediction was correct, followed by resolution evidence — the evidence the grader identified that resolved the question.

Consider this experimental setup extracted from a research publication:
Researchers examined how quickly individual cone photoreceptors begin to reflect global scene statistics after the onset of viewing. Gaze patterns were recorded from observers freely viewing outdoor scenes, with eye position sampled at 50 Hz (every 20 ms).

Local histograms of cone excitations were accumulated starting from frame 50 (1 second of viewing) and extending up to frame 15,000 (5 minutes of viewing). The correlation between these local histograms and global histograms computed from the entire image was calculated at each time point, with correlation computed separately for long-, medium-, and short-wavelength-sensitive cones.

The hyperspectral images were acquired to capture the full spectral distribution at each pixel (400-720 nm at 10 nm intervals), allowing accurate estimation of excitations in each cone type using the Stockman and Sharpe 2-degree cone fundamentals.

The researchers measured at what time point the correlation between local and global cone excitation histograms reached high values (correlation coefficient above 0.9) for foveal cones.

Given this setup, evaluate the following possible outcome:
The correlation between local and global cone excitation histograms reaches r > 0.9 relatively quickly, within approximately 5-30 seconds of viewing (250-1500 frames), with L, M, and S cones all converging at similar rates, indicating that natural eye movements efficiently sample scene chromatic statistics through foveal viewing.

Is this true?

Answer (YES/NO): NO